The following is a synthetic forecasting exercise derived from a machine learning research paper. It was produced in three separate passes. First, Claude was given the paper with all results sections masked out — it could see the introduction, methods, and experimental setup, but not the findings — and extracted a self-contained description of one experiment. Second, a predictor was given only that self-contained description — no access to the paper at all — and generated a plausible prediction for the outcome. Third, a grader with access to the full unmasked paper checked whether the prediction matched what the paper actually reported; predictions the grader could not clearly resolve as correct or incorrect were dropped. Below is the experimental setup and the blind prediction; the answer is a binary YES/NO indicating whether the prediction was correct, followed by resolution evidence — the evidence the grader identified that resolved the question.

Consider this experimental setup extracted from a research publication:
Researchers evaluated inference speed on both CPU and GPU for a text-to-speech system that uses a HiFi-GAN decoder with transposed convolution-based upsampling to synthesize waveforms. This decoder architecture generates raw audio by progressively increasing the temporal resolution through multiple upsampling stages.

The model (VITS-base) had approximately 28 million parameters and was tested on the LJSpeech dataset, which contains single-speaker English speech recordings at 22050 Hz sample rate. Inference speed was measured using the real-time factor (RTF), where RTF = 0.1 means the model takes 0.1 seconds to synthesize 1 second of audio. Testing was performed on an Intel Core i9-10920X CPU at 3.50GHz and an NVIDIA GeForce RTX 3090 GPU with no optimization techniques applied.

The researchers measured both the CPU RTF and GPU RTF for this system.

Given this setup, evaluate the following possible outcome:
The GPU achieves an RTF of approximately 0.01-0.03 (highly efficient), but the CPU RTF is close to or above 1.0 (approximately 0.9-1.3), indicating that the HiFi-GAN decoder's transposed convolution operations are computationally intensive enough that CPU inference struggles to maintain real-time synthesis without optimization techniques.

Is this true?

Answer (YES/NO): NO